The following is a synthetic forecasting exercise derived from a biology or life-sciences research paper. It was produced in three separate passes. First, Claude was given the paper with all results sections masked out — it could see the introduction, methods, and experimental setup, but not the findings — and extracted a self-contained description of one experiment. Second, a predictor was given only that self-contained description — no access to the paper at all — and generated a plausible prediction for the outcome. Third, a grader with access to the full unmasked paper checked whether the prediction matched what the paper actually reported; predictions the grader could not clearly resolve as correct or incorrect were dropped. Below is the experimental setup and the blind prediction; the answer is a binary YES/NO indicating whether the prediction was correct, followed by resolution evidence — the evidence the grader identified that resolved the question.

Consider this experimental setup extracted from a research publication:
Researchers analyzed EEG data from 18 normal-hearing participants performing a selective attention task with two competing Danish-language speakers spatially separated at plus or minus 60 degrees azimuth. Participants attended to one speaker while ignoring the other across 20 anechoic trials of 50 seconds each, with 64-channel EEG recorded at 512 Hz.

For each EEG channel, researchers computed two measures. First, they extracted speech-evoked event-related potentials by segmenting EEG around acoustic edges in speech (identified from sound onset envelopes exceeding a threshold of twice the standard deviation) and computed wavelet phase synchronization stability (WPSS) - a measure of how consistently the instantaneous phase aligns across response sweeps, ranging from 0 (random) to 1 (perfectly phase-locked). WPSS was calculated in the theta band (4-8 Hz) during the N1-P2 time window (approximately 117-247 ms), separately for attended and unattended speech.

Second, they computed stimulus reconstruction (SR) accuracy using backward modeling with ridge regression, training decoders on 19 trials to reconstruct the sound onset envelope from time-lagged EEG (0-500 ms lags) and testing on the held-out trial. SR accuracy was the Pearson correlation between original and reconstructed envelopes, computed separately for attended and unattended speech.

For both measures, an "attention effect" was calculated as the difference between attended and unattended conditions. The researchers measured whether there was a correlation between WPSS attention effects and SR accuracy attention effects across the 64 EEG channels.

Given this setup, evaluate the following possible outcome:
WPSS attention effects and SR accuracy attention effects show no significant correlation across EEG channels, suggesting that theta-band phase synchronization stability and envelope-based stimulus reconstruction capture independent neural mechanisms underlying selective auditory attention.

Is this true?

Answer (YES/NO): NO